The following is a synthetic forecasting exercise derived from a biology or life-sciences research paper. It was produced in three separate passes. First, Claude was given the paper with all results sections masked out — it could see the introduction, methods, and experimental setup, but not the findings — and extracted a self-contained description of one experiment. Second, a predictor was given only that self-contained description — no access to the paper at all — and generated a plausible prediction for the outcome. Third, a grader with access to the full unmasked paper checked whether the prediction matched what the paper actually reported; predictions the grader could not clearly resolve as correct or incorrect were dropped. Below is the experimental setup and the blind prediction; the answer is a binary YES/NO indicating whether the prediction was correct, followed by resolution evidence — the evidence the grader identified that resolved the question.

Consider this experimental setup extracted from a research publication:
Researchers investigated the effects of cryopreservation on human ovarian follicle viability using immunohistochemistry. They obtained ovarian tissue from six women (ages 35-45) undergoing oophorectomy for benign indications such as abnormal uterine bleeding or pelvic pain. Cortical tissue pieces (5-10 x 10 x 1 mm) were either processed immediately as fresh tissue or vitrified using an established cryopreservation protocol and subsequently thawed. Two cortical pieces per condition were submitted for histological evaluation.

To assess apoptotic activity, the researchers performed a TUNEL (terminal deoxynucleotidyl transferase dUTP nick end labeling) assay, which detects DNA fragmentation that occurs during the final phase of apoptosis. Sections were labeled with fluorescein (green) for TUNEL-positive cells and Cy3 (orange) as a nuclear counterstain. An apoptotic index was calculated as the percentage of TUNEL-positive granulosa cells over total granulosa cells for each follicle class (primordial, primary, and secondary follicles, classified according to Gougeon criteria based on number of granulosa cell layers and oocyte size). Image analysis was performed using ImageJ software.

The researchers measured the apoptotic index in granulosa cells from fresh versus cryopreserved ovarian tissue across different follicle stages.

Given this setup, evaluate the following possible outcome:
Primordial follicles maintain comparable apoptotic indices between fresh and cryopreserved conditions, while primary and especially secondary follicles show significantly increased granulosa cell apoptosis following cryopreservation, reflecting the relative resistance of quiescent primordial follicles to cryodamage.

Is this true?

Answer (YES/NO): NO